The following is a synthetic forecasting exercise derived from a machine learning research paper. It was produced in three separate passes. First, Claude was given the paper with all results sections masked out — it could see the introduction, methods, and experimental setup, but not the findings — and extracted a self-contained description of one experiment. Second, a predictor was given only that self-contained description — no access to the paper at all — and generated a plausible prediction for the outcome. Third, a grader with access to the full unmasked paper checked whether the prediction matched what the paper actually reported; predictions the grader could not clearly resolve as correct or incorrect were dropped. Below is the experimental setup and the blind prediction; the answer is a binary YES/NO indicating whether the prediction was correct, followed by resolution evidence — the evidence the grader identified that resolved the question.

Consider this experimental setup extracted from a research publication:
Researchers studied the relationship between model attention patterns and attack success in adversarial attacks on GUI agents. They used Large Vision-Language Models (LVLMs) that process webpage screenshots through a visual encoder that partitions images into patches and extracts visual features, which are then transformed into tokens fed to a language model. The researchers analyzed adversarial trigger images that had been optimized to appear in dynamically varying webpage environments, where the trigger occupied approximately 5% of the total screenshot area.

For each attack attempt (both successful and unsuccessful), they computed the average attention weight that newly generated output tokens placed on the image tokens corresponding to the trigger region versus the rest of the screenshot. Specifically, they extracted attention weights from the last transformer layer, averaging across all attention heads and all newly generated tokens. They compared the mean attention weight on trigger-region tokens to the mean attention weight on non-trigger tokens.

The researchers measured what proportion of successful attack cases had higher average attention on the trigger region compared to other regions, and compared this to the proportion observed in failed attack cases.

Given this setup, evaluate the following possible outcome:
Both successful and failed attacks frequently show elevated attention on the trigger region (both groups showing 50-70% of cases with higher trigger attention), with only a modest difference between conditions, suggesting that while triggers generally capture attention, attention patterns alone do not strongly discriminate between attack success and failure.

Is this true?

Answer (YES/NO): NO